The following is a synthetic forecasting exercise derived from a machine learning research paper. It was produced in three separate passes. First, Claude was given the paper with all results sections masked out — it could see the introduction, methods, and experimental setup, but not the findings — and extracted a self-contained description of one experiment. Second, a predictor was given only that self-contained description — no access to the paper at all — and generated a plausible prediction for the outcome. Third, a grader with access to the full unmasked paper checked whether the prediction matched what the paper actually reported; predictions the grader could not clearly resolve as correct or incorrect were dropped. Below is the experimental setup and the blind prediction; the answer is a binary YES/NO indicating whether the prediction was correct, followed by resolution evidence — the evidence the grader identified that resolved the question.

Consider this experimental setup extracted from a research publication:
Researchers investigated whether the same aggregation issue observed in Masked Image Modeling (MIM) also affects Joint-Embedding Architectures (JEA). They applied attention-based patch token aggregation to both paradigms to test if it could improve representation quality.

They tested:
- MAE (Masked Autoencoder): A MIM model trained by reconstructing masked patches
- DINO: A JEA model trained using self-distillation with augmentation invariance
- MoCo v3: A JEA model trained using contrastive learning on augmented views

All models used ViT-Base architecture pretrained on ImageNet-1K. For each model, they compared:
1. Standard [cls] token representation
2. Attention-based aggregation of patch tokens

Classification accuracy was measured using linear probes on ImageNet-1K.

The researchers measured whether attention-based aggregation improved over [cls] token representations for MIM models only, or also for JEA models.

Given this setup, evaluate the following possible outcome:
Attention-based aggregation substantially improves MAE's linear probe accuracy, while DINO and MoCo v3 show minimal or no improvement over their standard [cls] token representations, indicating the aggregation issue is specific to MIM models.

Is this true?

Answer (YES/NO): YES